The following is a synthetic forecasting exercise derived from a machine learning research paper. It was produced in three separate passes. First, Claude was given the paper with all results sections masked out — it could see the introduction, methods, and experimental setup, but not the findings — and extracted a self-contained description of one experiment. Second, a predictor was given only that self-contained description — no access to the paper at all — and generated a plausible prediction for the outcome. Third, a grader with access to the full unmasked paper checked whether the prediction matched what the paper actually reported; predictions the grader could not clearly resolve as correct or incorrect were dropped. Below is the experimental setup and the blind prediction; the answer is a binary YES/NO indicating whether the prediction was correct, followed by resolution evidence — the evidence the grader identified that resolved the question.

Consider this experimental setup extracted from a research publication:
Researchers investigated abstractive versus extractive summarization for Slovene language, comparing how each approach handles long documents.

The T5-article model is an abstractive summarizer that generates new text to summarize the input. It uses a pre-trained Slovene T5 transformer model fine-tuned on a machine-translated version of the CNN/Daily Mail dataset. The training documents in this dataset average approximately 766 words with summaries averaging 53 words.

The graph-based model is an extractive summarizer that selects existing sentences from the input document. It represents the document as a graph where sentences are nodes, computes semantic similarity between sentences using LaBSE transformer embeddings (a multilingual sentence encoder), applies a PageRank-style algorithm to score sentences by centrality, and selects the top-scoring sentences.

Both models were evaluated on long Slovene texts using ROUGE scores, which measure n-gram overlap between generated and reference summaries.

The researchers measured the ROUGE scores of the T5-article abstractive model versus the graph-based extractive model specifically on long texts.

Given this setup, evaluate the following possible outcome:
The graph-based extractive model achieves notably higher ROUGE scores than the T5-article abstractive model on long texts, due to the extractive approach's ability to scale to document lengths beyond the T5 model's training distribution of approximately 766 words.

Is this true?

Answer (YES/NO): YES